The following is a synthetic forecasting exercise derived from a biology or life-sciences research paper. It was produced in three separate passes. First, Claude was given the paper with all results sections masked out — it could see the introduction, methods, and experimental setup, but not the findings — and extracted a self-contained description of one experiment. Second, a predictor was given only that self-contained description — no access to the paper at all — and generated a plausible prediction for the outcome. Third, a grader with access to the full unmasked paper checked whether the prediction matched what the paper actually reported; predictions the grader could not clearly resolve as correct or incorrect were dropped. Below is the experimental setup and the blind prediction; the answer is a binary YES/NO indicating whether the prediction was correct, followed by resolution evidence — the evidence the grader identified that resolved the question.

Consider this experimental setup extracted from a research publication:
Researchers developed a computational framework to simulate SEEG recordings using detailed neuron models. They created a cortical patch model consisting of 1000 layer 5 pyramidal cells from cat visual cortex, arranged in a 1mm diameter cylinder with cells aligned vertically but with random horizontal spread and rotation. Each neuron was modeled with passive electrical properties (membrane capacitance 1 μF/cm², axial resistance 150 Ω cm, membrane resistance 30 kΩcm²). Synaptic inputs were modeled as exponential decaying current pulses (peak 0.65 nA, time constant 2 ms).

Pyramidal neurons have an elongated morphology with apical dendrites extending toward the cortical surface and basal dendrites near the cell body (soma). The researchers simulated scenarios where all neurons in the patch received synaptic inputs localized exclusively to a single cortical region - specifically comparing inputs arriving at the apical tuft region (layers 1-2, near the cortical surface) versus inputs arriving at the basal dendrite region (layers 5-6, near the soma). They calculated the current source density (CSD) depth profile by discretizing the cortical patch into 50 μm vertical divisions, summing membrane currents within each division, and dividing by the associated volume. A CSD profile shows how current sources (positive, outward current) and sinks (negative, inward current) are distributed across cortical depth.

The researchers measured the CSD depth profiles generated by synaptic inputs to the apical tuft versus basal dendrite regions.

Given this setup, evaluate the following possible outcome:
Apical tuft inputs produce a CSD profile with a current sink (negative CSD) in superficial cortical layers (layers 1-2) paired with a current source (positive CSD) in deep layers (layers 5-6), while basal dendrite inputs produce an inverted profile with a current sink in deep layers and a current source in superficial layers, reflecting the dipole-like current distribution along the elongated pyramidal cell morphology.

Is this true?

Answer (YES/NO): NO